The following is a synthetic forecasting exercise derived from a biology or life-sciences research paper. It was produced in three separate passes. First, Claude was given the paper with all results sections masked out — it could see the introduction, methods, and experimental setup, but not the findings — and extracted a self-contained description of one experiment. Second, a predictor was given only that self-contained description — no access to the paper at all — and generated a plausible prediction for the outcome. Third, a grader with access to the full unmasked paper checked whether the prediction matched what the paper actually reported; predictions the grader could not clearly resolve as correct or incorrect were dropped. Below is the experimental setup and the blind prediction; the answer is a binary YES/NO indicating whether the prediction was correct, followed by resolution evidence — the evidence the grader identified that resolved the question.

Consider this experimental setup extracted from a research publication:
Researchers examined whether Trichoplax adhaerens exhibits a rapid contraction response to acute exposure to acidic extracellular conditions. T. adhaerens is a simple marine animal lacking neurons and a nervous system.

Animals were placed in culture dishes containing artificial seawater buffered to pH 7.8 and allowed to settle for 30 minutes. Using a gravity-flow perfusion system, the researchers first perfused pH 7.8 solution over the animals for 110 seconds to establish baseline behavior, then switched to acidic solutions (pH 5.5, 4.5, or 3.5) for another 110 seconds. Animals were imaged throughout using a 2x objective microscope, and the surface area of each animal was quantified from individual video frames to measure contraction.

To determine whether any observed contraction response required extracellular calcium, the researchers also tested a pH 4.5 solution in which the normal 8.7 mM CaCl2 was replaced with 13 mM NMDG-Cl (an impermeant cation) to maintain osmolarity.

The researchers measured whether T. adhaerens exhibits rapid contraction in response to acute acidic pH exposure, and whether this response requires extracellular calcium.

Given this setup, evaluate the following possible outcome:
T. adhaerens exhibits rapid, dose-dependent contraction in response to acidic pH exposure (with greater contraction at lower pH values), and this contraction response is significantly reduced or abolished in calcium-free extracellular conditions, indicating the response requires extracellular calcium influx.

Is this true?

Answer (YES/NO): YES